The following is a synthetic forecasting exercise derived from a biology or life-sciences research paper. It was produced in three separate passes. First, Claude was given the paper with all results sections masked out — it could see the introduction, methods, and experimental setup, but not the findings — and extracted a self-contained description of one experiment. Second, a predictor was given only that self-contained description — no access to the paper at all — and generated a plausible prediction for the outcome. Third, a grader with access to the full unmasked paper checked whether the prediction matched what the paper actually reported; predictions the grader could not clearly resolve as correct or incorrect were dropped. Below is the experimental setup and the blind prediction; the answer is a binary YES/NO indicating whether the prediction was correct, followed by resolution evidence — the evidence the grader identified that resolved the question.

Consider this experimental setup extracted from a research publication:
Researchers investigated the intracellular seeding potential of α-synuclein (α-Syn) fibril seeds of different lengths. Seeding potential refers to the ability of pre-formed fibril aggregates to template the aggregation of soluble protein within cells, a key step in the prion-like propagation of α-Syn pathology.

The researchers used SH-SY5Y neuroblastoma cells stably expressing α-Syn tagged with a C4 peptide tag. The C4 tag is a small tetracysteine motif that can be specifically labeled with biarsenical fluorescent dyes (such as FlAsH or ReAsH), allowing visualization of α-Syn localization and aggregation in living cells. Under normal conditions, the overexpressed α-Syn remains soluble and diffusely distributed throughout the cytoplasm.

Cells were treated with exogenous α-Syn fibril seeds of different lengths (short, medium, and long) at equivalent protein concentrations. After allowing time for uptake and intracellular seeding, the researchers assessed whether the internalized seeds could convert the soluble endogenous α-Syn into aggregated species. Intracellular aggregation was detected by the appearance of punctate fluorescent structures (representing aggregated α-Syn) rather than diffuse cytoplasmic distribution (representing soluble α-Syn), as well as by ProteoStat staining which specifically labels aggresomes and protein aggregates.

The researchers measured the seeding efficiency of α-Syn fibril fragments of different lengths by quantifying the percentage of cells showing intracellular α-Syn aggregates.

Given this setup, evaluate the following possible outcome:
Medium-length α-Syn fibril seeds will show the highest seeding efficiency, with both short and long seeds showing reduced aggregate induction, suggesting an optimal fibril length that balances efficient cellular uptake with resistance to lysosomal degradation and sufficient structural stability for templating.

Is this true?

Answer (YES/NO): NO